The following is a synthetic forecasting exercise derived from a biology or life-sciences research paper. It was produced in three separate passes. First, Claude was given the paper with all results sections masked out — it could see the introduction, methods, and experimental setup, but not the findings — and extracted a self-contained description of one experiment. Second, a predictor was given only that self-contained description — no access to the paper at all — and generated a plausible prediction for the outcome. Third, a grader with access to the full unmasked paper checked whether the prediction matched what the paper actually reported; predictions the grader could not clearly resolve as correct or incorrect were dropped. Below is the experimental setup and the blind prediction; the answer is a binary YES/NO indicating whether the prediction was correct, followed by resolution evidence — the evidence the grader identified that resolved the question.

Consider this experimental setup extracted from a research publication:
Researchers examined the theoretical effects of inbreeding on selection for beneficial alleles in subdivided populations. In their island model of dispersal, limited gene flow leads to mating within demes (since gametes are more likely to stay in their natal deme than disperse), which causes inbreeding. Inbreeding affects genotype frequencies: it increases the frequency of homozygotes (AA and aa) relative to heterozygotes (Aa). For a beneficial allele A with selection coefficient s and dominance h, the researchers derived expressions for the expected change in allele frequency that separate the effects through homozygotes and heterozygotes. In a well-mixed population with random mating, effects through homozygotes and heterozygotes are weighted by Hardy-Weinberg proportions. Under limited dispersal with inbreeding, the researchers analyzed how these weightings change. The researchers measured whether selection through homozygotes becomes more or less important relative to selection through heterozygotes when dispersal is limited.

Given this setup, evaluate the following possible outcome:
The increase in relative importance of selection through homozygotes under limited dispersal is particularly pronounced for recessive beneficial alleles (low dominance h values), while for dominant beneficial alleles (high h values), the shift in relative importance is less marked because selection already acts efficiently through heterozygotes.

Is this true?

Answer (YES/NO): NO